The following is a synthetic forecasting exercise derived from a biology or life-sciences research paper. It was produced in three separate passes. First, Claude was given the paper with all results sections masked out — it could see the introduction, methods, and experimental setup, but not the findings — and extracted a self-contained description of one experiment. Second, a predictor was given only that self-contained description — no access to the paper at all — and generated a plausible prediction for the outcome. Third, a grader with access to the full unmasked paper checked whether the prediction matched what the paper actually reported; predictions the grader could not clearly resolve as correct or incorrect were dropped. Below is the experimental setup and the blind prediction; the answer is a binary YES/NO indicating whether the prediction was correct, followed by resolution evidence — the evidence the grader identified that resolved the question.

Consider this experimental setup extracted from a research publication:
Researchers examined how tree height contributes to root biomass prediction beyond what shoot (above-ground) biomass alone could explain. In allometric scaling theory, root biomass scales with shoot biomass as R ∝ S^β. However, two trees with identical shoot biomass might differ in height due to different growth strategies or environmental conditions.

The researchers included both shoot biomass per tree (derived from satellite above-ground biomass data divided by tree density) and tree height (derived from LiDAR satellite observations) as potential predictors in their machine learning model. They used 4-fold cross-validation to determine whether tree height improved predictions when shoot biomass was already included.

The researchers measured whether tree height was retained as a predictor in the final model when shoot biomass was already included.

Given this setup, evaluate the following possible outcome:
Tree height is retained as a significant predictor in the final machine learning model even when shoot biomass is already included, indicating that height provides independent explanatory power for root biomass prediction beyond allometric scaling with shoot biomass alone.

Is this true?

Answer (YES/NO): YES